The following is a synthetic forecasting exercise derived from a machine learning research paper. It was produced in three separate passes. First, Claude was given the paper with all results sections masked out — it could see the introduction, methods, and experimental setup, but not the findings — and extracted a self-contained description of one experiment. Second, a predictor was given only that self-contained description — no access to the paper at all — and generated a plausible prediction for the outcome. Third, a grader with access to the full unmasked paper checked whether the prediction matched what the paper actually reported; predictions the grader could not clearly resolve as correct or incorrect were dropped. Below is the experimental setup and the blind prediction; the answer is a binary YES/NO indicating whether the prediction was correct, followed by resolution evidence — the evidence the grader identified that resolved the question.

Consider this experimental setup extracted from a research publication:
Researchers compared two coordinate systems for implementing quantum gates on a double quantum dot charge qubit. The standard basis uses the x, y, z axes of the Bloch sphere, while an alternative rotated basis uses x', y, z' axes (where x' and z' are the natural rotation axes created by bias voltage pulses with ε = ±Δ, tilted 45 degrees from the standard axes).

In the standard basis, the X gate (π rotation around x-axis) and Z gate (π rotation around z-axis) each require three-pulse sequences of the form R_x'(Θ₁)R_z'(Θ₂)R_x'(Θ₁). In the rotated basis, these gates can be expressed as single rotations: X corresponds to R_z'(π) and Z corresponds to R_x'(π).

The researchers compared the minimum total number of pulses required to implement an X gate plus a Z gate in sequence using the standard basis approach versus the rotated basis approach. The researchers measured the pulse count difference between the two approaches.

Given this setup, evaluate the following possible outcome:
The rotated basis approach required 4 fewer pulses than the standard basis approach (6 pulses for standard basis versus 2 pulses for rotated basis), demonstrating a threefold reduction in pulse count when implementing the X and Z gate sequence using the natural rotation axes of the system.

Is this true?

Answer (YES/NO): YES